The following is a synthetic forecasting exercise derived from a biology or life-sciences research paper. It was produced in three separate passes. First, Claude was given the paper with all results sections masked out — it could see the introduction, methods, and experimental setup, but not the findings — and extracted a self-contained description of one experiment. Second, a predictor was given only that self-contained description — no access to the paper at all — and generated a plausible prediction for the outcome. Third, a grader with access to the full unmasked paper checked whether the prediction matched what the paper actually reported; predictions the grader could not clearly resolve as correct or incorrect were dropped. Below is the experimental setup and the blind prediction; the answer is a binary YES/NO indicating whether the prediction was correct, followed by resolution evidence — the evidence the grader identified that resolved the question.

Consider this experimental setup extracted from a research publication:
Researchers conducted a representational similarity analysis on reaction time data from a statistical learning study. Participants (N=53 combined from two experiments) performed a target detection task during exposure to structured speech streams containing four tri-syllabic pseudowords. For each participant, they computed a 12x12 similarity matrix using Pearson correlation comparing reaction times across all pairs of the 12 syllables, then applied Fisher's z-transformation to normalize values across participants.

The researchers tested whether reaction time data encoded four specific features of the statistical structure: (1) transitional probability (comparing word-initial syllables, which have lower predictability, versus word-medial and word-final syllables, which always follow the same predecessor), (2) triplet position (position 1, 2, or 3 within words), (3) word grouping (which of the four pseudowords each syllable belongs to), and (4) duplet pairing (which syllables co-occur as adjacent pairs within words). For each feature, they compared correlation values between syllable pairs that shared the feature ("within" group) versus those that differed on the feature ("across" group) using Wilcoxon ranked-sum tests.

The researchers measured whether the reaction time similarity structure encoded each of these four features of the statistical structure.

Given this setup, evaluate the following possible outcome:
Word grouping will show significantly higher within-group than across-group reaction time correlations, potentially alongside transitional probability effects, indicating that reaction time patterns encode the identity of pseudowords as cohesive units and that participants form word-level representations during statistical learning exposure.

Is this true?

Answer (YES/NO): YES